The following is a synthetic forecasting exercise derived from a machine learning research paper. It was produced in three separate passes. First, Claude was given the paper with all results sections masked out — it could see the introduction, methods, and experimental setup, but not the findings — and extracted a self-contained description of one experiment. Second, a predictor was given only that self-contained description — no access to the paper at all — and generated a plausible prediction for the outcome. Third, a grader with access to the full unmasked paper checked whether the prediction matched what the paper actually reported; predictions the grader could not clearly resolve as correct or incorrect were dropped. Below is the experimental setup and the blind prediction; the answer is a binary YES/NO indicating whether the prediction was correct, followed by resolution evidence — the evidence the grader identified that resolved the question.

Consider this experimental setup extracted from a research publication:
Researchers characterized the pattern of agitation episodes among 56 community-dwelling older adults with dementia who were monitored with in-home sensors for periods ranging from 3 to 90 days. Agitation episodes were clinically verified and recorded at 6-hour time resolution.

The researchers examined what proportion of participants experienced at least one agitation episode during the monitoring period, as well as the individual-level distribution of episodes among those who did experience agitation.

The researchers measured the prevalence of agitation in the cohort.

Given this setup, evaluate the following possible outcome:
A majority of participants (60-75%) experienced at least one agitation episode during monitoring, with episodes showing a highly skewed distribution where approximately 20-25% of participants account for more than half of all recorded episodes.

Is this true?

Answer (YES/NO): NO